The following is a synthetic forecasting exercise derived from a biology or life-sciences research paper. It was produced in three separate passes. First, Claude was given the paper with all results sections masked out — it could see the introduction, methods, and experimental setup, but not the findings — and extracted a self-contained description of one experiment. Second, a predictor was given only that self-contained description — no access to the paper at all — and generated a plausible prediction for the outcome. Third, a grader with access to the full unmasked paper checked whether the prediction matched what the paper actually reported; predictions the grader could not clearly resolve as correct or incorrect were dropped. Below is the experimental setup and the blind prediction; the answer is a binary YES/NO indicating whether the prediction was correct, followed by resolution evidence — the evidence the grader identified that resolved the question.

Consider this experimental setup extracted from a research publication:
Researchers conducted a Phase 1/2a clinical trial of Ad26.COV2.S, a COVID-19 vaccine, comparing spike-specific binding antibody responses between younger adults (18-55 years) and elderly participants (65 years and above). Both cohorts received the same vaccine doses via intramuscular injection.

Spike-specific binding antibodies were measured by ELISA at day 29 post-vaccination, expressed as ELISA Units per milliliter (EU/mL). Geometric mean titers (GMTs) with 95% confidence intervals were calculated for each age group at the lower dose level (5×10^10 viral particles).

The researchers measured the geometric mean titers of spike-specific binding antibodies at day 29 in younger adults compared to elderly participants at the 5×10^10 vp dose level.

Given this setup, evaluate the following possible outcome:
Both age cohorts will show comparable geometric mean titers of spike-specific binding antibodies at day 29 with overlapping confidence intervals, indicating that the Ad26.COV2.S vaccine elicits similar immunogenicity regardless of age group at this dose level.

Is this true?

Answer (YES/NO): YES